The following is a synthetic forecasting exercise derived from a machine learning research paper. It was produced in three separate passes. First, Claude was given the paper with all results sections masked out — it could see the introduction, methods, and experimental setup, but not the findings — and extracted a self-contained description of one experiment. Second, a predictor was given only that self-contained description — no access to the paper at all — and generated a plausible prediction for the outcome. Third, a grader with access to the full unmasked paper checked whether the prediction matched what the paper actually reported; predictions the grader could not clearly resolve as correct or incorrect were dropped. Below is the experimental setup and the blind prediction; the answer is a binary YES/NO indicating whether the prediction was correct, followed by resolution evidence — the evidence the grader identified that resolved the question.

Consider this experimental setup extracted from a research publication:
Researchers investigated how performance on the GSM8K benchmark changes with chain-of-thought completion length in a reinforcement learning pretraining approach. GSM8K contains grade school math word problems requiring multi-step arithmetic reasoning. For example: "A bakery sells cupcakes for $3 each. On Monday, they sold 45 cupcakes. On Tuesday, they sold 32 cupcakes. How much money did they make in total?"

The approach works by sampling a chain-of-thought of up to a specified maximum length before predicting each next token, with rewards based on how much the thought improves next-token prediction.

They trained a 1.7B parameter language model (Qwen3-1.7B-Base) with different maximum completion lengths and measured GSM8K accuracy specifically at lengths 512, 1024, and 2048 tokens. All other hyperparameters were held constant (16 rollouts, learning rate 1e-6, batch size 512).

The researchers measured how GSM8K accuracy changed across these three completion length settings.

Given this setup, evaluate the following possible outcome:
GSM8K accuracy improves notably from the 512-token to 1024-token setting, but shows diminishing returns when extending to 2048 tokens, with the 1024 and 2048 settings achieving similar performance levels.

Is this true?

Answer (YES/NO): YES